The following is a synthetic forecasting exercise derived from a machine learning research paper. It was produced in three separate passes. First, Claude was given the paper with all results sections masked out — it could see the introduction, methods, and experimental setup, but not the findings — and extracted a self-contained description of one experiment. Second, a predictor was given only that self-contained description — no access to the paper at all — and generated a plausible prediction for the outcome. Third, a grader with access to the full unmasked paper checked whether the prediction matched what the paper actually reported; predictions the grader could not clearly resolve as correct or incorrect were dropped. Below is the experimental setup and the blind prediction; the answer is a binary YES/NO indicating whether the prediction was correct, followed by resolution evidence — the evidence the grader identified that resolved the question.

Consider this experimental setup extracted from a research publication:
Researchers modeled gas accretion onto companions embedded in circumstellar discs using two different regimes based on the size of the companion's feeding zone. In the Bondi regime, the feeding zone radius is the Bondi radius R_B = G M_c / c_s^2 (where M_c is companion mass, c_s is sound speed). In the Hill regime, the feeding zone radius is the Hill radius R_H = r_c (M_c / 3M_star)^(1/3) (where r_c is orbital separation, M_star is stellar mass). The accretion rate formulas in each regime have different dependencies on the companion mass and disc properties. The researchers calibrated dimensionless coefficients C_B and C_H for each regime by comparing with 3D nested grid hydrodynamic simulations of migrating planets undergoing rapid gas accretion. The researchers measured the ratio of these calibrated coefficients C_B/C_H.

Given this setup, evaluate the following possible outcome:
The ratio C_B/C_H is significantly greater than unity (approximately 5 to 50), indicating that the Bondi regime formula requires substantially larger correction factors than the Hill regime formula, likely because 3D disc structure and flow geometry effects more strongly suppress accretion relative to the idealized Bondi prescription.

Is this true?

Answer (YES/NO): YES